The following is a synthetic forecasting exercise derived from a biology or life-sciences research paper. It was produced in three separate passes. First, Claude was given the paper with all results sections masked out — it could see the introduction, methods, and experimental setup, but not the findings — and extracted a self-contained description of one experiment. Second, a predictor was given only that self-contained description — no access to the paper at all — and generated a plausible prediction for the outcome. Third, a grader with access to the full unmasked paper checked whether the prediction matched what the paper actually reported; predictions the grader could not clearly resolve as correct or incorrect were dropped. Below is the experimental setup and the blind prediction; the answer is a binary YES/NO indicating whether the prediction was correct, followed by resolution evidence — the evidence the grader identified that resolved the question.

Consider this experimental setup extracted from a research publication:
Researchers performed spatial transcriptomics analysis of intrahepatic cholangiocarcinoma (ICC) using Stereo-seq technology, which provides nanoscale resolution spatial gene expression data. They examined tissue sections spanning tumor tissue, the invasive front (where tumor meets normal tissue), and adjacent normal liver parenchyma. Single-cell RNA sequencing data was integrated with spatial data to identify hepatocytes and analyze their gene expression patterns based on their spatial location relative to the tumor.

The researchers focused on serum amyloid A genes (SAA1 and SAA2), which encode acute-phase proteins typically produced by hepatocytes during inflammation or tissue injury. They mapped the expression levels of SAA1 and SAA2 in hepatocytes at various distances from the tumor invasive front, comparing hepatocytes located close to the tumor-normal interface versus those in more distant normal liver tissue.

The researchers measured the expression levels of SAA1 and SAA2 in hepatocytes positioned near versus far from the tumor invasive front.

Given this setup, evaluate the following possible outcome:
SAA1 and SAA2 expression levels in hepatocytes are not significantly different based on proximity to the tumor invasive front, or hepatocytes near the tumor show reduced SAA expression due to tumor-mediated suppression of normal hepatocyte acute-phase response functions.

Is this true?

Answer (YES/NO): NO